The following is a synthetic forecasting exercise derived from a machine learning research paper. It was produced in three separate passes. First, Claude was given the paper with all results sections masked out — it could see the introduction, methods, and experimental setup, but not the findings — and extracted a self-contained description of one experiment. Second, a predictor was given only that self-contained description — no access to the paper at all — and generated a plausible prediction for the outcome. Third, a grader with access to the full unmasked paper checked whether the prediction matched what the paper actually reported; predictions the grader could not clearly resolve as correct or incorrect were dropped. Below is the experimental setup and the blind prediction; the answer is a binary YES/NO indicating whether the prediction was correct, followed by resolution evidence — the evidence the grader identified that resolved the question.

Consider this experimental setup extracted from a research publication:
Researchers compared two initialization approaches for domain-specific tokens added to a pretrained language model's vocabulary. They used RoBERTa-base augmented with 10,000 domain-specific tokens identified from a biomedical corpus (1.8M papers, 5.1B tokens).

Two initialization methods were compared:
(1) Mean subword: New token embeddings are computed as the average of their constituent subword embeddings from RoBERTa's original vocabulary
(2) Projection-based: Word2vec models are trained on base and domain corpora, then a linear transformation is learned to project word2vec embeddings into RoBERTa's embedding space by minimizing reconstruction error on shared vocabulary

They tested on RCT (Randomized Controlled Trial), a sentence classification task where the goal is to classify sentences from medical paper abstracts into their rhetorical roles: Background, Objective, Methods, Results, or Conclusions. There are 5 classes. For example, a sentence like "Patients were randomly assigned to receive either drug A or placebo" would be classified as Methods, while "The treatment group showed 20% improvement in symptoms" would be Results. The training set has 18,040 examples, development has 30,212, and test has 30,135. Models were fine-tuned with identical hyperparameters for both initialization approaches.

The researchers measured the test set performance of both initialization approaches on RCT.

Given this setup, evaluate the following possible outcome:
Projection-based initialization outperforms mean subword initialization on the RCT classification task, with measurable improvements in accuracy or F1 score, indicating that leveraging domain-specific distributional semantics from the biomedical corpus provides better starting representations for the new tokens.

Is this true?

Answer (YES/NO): NO